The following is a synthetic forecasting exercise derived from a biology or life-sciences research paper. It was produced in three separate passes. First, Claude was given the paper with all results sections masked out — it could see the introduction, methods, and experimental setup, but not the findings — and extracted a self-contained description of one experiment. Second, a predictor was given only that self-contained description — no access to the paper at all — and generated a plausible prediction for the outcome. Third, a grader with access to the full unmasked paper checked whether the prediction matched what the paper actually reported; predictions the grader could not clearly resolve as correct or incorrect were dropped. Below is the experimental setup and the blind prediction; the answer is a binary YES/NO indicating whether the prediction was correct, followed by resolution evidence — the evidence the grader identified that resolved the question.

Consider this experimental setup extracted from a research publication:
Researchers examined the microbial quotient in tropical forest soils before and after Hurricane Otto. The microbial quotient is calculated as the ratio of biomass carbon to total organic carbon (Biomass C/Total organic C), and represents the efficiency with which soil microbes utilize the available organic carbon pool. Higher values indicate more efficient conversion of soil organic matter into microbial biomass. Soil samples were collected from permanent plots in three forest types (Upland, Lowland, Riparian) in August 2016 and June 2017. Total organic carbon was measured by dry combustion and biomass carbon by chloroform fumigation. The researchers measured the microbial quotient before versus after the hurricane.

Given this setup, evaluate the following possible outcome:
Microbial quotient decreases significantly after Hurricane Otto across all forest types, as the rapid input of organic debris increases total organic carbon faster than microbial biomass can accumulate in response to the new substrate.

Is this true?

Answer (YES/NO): NO